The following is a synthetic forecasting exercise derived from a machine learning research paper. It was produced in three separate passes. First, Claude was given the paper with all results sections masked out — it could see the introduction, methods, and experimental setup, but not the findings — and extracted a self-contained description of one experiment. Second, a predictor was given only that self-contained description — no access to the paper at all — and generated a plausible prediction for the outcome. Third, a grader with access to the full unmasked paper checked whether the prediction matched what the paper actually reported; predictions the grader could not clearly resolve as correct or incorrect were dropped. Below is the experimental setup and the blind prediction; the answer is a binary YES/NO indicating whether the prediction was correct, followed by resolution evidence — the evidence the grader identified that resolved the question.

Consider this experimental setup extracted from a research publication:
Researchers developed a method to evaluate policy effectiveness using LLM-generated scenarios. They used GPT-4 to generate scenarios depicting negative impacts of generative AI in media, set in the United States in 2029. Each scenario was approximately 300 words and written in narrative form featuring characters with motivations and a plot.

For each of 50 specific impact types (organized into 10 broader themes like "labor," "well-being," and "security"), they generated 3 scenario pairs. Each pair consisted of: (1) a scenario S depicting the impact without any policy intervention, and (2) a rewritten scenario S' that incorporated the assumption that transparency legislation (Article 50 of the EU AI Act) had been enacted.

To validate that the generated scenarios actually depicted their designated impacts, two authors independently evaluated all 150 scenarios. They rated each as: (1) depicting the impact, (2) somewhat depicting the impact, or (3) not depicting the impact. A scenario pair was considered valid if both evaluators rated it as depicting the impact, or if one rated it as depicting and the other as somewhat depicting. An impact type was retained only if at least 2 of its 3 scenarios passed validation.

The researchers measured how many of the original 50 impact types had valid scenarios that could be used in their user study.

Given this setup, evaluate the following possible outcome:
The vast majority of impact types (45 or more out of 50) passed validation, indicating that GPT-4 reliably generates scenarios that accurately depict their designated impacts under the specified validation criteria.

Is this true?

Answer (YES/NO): NO